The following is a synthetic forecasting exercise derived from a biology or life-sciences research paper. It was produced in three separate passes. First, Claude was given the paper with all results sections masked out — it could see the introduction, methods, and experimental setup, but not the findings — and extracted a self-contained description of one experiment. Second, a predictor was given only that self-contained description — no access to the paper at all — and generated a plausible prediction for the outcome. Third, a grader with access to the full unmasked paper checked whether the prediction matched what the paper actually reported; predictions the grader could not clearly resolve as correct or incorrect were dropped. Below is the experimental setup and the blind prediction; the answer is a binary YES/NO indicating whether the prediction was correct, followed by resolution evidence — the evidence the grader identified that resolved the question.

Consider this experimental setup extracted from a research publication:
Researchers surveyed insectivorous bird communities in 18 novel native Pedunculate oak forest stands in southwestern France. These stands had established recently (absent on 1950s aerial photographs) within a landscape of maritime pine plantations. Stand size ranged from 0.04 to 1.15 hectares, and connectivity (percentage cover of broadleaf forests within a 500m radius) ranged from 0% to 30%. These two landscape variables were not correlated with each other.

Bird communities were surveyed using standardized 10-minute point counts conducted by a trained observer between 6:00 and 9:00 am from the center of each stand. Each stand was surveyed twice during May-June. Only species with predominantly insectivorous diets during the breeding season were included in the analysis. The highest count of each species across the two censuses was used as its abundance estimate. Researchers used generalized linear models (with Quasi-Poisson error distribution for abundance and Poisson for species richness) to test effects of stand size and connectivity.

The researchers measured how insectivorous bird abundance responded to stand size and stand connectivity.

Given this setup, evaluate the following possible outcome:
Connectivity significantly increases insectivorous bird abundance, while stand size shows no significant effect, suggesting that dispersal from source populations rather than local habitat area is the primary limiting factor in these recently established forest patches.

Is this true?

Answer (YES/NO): NO